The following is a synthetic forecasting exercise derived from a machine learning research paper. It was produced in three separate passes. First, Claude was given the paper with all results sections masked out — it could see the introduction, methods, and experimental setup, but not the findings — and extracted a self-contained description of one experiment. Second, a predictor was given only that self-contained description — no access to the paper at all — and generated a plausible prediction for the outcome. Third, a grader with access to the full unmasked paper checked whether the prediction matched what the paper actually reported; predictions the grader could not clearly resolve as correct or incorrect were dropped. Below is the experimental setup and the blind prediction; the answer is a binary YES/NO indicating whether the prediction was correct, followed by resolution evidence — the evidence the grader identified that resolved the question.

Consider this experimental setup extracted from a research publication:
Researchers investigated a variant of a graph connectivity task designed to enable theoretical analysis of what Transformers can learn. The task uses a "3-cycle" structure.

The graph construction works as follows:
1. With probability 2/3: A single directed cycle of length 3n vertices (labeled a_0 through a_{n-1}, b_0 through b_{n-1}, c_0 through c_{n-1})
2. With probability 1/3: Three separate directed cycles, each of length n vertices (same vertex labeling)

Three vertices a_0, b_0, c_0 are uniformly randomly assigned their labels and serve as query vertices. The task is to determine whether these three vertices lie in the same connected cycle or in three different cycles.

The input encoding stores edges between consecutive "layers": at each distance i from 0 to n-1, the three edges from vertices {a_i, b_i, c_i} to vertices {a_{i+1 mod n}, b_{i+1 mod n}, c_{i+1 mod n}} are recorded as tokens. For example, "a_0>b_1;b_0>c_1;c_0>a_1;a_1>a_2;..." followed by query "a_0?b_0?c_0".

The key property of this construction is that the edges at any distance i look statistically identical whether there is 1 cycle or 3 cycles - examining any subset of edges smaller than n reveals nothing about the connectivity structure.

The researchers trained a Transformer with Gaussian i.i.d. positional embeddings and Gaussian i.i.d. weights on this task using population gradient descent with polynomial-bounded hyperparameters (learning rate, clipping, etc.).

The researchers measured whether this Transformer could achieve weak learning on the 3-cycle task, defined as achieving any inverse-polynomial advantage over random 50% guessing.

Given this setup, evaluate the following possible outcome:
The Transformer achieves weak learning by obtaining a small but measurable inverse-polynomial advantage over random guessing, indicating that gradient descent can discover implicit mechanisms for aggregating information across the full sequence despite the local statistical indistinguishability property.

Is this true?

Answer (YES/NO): NO